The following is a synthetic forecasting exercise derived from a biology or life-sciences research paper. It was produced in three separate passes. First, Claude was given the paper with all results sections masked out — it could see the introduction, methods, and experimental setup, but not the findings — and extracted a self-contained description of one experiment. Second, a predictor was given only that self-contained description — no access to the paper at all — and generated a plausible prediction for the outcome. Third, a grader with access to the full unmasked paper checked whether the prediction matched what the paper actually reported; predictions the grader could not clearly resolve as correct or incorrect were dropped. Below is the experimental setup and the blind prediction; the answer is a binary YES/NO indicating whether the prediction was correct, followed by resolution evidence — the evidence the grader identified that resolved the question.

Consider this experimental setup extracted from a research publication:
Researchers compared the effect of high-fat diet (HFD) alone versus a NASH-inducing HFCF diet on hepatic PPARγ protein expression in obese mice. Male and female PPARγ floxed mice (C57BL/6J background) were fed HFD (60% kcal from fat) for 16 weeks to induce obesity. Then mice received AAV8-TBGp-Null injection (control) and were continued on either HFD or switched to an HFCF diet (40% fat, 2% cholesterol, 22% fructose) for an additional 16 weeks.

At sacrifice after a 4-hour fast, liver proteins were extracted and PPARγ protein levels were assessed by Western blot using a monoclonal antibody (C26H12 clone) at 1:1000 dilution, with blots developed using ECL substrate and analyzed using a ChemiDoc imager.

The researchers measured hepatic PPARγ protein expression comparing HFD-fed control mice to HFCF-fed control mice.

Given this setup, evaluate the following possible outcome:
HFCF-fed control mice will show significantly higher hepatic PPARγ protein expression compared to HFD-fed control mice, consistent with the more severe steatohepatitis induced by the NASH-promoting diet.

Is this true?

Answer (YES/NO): NO